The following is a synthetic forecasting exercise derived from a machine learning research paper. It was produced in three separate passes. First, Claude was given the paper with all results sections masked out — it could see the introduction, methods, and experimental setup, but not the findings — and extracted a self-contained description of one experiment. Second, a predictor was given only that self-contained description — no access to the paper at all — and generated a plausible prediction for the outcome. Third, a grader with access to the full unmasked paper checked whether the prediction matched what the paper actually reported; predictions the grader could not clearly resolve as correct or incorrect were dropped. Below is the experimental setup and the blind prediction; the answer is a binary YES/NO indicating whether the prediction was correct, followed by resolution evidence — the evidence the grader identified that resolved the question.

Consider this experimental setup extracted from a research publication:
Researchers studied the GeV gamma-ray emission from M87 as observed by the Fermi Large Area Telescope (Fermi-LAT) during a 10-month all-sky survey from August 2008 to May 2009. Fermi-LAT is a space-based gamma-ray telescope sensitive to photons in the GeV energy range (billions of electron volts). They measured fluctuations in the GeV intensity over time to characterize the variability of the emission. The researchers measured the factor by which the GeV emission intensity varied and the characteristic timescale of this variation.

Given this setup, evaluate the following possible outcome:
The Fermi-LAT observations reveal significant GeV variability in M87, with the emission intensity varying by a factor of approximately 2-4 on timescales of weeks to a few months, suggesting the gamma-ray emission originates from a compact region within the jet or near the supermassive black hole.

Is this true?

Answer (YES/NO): NO